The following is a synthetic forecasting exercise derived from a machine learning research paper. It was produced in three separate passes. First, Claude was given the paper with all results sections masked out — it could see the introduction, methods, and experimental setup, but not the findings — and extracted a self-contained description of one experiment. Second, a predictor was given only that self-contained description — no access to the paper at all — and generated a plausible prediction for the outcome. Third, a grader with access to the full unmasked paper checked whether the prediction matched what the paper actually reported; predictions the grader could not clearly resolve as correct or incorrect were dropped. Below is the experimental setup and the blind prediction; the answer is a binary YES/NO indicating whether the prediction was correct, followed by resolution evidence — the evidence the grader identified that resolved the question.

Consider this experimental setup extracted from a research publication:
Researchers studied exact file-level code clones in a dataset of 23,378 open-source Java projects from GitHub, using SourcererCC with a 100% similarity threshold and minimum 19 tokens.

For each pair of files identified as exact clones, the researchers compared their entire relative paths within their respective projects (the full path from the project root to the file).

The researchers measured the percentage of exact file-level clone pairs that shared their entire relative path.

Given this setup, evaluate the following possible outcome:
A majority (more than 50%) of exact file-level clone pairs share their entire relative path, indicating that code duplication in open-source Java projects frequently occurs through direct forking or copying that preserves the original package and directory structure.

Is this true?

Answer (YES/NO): NO